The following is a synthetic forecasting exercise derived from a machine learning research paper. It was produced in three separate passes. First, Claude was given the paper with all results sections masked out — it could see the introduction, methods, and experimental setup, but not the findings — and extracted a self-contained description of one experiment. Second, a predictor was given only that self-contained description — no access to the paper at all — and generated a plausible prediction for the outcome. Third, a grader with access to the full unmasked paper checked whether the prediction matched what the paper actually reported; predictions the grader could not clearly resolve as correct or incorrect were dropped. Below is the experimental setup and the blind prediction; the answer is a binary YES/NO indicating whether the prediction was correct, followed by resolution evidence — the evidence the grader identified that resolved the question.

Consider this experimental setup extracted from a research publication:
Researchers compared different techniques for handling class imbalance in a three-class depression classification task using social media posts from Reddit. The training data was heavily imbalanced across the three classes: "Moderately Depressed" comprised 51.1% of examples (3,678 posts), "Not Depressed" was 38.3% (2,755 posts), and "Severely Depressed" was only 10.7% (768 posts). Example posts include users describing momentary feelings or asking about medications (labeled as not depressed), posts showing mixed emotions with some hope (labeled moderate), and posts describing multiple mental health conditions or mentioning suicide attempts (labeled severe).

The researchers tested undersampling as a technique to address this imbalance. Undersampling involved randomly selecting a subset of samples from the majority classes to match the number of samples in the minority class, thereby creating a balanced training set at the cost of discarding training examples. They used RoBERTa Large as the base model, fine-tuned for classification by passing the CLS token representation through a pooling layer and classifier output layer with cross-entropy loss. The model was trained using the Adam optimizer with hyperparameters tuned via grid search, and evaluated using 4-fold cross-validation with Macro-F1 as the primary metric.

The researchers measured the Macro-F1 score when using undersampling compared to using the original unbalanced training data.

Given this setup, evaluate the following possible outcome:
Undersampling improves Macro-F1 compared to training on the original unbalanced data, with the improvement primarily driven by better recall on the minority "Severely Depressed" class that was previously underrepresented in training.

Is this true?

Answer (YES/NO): NO